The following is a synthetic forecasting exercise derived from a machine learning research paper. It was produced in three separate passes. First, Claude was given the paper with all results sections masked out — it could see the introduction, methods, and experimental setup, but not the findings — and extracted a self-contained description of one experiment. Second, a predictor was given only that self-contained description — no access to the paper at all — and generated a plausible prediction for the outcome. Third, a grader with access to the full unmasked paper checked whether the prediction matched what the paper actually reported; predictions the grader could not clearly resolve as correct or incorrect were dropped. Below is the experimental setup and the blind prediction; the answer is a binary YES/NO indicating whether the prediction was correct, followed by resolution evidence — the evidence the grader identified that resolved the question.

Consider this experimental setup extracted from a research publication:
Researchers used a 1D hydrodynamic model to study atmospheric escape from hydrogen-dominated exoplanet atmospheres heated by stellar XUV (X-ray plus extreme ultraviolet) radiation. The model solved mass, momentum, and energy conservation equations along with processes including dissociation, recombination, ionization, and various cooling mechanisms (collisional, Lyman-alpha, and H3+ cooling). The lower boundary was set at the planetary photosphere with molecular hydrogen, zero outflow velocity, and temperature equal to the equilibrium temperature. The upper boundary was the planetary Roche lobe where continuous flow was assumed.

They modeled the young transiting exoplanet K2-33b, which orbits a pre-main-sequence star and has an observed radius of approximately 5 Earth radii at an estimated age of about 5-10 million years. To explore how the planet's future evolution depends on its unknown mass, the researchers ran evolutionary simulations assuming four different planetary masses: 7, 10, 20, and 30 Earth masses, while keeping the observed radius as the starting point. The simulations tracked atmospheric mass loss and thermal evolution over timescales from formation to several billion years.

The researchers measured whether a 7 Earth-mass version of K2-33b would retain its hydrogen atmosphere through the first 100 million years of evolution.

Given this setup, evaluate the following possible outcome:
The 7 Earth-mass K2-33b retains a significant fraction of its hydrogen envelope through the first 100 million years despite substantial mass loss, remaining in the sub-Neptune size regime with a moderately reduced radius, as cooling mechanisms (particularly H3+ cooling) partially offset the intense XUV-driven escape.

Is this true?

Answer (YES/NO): NO